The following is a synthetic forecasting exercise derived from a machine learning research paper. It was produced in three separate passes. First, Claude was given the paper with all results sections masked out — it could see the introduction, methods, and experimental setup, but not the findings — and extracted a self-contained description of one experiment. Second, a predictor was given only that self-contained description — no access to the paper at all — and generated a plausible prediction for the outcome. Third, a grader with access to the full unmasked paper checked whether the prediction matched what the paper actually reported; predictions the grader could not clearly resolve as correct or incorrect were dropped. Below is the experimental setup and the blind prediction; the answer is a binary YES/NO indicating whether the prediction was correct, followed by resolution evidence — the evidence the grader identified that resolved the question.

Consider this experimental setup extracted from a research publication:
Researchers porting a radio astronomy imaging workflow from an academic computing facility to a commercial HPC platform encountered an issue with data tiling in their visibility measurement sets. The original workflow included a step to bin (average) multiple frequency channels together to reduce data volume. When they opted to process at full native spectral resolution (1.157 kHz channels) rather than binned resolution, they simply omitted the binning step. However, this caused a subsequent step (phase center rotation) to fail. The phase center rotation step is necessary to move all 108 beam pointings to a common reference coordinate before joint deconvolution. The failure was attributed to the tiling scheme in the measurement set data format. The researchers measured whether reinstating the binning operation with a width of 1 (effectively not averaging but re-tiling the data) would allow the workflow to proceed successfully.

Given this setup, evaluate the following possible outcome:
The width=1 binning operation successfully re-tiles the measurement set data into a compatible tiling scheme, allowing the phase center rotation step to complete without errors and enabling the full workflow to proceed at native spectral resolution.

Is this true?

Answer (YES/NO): YES